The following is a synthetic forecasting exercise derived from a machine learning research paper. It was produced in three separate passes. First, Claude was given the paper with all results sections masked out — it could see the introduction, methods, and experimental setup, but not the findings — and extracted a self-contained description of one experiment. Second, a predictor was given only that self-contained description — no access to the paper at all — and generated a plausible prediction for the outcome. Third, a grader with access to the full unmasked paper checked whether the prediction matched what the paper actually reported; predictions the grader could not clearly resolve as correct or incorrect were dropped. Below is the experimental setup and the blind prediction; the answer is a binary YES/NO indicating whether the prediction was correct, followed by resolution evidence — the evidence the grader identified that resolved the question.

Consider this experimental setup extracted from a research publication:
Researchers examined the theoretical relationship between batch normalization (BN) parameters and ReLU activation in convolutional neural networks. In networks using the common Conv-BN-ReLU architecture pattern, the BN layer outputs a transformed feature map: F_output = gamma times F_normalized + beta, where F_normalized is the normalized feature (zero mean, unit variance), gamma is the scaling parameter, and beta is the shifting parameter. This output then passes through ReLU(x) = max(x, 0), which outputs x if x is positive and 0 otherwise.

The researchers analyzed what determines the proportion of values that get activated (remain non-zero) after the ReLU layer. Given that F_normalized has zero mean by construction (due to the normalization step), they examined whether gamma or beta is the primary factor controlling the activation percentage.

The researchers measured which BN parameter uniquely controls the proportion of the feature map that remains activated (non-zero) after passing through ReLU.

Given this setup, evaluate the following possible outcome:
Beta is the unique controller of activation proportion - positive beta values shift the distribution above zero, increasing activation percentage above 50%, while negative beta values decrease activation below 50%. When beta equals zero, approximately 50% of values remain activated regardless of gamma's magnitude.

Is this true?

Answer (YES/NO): YES